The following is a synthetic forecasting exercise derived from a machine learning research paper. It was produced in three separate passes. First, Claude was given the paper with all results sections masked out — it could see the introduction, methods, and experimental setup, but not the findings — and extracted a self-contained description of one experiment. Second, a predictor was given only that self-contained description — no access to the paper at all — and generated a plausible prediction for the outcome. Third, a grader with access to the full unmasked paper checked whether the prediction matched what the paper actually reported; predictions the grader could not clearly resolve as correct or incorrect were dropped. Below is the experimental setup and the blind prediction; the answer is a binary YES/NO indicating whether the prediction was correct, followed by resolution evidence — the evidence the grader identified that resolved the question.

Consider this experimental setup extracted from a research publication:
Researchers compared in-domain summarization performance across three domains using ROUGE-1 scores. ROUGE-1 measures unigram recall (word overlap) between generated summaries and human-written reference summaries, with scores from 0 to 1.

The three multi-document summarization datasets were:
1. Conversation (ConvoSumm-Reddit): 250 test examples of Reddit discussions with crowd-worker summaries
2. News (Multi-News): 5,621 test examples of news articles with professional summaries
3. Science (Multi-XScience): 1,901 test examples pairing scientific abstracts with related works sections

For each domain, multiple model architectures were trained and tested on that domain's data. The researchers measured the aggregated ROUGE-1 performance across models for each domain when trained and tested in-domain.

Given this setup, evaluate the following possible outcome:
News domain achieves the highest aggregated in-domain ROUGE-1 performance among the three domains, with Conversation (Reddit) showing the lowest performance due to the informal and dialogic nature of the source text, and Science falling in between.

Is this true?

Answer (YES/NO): NO